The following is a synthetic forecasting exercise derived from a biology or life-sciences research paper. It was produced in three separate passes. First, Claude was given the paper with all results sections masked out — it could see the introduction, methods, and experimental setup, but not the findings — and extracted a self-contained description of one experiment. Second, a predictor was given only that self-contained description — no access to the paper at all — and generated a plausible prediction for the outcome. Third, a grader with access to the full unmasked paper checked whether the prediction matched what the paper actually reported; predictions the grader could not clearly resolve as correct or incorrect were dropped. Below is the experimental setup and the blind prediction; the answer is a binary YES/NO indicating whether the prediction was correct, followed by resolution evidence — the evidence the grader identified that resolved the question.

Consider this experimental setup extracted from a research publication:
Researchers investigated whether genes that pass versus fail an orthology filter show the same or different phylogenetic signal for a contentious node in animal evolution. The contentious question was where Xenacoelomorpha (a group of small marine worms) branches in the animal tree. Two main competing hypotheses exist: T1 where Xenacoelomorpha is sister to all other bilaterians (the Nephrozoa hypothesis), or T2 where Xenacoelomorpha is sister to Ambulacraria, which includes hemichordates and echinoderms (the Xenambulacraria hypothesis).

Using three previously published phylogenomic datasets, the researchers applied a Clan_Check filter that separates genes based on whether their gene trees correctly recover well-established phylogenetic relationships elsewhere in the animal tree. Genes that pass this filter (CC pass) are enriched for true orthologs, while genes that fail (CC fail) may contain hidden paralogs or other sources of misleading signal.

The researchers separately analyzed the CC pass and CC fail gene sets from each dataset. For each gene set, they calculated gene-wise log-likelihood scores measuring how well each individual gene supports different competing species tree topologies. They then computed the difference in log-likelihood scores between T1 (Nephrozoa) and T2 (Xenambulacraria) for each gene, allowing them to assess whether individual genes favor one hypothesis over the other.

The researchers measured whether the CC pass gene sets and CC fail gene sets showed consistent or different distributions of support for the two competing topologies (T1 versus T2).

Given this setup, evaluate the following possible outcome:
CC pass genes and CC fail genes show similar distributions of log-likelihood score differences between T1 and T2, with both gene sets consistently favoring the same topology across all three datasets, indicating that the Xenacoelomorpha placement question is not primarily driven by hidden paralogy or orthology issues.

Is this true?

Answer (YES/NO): NO